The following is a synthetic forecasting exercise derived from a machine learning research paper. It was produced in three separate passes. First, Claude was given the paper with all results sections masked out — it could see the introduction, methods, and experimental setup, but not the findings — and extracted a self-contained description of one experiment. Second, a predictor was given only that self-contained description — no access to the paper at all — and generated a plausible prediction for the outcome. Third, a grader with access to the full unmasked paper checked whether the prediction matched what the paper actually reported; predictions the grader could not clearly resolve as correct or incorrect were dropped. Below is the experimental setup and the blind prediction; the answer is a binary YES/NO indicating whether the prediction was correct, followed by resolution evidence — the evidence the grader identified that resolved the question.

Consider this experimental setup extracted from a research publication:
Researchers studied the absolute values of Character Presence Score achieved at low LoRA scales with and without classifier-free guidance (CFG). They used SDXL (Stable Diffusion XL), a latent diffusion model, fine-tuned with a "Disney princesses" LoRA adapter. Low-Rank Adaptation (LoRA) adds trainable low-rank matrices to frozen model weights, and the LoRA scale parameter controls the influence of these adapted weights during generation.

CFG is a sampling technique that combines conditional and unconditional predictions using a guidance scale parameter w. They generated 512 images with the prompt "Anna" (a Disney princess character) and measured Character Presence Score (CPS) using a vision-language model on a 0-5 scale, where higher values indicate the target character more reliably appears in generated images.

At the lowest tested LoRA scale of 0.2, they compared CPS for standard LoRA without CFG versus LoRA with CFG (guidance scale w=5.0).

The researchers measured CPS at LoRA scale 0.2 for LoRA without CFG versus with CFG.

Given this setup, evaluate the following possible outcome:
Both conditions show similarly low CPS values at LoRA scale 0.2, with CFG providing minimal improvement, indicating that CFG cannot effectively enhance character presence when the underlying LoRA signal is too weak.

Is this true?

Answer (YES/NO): NO